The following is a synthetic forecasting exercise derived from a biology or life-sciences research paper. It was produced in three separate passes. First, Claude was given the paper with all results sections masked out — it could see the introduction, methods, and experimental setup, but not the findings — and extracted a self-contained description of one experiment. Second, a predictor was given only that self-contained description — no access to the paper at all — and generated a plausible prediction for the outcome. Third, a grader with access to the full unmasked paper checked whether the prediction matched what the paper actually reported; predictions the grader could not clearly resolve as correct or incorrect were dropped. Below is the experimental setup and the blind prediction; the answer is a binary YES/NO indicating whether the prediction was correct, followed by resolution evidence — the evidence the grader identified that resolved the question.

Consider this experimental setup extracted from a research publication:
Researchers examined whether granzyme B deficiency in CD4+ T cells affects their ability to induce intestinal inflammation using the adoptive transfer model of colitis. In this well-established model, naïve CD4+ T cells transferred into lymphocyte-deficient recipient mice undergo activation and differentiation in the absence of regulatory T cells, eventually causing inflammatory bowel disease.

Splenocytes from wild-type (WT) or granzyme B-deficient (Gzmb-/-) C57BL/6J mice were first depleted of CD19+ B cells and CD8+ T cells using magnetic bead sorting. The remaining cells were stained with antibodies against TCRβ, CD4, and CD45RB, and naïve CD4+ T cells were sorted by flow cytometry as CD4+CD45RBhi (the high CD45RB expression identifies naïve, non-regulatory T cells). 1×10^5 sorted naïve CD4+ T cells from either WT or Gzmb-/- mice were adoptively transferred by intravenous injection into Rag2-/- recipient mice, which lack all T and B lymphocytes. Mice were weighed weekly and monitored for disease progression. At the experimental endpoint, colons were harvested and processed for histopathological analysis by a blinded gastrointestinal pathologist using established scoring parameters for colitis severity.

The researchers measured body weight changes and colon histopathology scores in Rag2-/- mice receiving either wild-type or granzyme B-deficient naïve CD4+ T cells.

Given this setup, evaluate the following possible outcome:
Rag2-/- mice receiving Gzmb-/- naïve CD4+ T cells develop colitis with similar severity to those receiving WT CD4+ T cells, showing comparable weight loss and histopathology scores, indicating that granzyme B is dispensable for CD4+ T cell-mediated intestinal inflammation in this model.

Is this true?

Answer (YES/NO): NO